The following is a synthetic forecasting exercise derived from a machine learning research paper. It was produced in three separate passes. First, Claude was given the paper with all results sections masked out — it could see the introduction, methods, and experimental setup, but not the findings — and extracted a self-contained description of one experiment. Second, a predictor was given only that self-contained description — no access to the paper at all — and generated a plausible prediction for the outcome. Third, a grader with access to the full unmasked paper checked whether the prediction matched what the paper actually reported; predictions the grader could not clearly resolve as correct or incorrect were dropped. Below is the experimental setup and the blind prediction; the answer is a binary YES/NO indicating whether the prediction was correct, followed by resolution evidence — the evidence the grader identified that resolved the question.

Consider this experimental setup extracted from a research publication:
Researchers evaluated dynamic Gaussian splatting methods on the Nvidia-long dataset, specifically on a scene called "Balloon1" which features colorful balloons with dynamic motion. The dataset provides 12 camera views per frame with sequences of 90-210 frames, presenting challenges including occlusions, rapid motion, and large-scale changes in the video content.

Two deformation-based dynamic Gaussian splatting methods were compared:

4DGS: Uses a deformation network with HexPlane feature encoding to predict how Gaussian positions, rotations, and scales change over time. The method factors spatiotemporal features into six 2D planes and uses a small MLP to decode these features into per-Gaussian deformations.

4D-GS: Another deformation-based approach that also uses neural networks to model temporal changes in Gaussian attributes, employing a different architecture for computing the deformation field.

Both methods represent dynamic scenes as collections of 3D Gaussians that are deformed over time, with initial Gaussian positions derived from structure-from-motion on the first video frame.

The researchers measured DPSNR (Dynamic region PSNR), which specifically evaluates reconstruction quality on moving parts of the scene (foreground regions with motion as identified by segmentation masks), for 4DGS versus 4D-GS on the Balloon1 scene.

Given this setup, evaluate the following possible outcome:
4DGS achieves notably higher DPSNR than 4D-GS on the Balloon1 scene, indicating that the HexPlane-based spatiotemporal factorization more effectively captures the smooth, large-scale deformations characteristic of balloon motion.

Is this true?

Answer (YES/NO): NO